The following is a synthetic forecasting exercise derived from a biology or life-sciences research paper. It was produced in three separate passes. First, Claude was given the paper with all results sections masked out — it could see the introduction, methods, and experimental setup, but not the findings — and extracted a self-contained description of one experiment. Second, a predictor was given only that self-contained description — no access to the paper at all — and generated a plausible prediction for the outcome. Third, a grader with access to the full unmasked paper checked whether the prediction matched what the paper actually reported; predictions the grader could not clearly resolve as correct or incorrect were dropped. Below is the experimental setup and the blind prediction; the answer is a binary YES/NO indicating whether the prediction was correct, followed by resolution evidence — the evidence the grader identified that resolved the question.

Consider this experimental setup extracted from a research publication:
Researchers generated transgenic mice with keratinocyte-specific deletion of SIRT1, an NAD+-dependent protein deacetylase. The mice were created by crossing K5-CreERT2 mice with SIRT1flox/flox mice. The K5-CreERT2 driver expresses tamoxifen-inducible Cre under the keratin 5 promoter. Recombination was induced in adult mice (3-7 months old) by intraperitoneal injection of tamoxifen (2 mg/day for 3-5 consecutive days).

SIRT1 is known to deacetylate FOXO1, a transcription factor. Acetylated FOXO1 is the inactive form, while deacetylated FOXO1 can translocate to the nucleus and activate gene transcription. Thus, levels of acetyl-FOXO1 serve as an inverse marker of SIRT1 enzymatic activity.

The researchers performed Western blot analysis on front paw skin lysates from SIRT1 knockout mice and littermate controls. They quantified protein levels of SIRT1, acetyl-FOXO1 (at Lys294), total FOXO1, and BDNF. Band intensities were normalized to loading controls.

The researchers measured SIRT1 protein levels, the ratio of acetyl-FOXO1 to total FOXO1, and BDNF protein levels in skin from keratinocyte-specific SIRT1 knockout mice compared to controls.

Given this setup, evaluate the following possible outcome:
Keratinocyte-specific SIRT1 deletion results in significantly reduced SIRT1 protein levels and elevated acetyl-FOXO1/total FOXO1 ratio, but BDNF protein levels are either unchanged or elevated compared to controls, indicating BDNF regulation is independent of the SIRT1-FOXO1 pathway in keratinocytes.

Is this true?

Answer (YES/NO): NO